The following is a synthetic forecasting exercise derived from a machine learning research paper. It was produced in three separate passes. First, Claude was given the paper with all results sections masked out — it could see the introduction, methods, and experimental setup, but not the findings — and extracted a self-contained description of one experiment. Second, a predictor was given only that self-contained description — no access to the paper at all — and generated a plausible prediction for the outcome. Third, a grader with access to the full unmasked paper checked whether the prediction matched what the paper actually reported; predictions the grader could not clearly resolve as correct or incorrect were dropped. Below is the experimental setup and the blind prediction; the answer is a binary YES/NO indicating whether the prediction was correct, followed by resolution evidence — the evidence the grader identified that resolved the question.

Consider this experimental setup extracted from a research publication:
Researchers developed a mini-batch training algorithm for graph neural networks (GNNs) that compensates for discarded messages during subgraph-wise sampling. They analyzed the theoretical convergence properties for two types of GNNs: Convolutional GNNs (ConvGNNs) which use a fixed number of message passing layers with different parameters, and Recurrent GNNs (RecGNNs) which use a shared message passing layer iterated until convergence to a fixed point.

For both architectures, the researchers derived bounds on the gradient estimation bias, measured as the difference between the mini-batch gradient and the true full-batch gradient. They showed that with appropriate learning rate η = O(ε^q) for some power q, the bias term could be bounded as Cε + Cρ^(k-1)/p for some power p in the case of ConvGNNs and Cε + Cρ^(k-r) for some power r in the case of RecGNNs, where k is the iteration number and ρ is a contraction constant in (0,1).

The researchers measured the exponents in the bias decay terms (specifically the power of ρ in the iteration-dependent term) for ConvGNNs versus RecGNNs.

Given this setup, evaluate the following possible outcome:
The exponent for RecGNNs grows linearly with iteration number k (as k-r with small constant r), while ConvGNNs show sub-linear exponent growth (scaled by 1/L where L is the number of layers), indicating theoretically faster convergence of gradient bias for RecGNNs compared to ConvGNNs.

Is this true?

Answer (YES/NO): NO